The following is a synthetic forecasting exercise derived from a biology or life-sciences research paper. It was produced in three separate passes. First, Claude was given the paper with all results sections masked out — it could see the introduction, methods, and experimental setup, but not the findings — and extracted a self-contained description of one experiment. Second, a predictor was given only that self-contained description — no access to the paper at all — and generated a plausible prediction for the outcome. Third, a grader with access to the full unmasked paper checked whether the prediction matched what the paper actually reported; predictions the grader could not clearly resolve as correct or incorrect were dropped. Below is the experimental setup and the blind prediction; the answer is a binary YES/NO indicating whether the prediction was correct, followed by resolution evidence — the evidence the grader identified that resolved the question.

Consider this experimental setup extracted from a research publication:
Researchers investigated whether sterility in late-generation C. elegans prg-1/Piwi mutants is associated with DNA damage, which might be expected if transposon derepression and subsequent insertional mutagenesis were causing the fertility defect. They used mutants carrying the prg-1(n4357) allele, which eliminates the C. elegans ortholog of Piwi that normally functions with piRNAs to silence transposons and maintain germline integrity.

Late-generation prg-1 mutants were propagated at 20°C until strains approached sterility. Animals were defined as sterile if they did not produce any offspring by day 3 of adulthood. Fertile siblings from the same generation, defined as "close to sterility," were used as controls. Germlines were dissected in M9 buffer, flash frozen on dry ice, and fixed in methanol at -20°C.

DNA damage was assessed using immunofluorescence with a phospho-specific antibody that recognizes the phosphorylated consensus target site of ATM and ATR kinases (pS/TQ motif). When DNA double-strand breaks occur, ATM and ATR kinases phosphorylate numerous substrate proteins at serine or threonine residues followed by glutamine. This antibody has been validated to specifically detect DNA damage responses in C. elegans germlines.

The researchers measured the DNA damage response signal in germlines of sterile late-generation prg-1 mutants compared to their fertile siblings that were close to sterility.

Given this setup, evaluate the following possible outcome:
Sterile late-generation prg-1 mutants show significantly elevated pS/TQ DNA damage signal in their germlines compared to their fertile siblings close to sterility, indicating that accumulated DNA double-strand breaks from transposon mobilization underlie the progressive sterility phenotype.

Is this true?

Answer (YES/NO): NO